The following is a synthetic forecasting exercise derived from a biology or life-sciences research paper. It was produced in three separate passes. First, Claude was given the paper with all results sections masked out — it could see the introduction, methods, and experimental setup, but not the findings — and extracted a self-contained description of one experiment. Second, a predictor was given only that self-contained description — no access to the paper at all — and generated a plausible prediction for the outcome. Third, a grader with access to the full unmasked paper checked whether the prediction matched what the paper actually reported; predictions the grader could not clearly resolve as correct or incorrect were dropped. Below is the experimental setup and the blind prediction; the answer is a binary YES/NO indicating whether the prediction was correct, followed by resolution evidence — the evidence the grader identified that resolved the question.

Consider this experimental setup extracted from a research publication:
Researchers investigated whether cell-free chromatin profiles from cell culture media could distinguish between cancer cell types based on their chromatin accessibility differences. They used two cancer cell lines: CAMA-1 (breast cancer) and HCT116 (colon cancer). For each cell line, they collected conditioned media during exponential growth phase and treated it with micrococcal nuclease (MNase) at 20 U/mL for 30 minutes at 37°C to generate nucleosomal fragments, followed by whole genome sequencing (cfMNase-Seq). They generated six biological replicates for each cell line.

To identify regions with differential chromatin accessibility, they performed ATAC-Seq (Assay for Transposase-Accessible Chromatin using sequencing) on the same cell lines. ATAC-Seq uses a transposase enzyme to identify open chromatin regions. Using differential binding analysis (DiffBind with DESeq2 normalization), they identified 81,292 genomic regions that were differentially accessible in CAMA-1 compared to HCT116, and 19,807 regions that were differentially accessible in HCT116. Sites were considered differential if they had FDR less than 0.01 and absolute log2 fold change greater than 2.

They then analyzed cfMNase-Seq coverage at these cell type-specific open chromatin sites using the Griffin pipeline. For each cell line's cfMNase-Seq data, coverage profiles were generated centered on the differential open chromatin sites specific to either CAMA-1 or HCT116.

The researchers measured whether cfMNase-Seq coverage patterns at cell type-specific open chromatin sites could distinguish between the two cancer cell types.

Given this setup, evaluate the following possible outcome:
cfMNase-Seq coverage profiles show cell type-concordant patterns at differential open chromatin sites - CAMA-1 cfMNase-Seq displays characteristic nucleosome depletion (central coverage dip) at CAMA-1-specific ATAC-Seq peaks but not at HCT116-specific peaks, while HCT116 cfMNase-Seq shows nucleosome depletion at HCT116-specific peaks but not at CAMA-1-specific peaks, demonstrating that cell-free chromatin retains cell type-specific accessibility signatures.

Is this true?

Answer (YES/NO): YES